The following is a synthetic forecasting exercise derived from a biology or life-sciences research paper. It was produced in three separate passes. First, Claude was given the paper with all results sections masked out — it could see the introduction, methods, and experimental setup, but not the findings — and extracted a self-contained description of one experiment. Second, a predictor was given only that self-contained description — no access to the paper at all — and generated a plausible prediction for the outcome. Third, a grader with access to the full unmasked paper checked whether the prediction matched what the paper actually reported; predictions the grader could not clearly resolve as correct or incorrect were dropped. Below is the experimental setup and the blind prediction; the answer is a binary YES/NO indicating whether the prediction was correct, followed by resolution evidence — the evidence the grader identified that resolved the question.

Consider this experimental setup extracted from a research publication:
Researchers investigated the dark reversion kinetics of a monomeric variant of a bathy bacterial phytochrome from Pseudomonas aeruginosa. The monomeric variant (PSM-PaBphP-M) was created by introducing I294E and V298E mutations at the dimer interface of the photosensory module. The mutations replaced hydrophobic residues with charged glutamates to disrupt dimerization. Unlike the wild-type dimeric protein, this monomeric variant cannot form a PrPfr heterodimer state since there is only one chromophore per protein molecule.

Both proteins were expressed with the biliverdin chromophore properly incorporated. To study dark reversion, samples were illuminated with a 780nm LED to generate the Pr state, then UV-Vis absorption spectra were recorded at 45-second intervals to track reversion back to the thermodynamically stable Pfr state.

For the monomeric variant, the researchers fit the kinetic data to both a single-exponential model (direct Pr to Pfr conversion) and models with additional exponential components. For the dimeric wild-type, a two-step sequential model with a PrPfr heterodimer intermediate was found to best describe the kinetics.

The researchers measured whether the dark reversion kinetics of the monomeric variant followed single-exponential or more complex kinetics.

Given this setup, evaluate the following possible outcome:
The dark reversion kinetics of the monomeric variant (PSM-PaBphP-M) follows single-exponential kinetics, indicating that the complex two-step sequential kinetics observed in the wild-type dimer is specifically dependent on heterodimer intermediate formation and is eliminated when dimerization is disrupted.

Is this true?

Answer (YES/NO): YES